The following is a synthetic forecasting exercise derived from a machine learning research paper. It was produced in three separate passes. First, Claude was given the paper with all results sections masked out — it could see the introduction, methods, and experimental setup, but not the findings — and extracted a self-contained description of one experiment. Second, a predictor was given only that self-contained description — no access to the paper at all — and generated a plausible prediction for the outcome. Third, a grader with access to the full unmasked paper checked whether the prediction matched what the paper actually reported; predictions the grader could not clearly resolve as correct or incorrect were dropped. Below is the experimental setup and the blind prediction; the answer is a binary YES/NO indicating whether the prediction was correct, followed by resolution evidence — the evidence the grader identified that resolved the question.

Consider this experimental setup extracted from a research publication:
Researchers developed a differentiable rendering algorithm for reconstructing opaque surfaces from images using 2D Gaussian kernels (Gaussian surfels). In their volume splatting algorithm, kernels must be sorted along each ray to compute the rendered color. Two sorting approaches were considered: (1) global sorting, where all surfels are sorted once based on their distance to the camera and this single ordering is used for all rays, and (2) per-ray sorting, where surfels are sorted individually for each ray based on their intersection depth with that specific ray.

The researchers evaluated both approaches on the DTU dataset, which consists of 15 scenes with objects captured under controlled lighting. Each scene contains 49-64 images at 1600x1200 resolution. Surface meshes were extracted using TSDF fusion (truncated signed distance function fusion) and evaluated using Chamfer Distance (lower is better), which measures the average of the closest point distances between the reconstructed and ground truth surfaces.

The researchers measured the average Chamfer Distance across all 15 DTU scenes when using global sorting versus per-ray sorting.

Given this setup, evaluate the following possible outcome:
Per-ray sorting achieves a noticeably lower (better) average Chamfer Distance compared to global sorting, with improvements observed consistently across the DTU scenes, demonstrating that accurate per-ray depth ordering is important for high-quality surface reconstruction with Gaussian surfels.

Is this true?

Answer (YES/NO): NO